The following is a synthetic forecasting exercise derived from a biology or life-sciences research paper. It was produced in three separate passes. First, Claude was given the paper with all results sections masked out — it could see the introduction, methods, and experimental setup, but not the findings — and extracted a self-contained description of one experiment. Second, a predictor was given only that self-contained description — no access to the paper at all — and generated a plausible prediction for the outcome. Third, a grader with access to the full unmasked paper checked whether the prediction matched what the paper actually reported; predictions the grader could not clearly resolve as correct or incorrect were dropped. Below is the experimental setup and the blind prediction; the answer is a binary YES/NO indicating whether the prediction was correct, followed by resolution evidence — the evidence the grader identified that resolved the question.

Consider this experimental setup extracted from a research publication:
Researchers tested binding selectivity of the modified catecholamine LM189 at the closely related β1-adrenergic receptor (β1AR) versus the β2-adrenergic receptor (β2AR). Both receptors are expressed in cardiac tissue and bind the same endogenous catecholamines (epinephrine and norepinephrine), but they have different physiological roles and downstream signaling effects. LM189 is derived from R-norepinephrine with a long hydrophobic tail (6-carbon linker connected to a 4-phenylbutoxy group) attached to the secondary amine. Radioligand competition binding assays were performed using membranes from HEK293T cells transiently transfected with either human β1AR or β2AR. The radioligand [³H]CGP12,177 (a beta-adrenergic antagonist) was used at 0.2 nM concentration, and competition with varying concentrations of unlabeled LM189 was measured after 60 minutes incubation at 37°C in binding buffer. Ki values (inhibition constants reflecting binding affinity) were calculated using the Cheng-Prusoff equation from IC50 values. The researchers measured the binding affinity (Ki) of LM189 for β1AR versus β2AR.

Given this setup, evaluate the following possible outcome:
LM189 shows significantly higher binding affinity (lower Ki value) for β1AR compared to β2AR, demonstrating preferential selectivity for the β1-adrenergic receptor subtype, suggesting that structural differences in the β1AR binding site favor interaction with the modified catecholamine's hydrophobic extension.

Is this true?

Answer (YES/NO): NO